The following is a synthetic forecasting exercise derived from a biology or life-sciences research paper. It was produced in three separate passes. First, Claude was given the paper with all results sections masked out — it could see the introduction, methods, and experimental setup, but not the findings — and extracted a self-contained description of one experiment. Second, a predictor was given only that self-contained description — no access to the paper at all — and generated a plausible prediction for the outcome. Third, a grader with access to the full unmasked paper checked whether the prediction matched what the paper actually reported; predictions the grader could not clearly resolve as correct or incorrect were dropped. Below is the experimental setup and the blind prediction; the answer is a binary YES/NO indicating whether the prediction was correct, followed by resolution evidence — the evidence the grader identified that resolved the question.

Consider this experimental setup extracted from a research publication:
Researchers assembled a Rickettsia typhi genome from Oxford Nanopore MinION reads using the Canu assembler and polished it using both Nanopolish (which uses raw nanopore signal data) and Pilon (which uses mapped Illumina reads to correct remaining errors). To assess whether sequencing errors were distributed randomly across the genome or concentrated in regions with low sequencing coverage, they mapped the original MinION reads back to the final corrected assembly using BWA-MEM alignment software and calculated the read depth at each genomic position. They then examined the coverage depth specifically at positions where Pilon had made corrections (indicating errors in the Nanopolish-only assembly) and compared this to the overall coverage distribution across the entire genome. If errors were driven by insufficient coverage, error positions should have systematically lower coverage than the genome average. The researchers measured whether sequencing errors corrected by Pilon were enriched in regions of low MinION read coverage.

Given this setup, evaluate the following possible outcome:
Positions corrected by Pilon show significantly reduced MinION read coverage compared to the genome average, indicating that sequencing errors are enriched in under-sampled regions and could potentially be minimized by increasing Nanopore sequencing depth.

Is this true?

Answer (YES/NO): NO